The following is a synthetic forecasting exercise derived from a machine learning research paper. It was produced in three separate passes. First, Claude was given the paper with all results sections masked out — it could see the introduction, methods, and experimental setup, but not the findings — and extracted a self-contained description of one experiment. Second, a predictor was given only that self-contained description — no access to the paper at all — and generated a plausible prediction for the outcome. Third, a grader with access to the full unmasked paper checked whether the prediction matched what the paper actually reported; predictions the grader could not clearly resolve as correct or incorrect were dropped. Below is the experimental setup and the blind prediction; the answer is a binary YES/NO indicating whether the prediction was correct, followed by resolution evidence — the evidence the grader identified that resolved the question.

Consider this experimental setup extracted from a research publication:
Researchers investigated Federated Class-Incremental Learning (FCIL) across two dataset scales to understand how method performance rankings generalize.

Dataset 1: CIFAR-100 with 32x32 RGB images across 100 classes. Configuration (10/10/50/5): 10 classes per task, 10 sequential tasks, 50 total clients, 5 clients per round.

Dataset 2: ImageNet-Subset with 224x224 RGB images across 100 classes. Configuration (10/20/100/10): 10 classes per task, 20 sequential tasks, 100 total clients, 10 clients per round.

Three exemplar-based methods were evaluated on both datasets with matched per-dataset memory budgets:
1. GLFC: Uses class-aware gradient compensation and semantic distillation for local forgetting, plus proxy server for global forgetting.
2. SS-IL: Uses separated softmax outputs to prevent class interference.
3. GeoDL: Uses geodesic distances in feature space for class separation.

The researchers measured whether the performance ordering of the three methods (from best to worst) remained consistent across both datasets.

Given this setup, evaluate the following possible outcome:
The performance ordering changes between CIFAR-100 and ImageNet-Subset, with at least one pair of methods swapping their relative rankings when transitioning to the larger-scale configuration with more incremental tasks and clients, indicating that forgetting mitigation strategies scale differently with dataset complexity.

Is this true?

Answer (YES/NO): NO